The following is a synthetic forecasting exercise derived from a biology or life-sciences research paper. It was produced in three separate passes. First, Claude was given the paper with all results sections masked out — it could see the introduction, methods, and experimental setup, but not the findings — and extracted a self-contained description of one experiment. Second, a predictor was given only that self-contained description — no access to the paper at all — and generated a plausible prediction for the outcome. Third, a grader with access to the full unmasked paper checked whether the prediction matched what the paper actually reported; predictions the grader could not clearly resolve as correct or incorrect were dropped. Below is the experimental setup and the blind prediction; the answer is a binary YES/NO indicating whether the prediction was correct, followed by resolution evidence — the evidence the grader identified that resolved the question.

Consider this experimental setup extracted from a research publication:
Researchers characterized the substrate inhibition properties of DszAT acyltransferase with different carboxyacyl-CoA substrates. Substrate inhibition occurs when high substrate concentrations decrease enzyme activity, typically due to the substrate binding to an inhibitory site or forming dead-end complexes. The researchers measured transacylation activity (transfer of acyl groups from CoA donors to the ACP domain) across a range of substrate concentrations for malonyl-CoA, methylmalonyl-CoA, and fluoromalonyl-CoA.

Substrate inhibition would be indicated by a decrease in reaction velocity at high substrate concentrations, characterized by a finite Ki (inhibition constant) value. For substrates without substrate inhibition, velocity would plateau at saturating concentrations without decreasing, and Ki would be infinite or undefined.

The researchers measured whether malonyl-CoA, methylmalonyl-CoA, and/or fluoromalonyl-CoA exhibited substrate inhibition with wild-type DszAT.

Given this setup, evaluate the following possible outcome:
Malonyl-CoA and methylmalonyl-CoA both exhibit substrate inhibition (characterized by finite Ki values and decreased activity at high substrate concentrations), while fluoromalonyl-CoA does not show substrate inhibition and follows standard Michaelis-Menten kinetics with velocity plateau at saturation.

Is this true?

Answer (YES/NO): NO